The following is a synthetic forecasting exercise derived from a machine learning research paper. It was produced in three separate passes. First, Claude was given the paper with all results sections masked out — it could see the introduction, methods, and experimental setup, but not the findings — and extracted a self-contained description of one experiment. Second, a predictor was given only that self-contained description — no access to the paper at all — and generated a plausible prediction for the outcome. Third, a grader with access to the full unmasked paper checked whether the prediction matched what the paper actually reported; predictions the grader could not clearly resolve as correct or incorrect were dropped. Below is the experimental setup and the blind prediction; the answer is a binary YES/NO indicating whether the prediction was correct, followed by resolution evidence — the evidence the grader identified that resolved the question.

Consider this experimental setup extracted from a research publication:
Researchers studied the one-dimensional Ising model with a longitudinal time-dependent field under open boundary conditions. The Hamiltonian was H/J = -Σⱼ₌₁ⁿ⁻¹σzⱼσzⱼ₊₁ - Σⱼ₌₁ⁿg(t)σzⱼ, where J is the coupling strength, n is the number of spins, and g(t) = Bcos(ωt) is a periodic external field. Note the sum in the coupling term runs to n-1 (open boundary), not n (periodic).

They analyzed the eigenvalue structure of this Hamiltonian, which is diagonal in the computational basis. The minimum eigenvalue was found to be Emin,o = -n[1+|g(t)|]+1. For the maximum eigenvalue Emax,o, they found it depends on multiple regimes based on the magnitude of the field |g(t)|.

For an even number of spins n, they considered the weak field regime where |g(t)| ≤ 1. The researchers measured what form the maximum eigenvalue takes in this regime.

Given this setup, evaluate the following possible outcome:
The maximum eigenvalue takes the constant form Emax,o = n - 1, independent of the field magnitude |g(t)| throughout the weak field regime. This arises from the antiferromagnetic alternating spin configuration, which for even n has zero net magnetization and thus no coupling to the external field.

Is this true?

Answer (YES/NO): YES